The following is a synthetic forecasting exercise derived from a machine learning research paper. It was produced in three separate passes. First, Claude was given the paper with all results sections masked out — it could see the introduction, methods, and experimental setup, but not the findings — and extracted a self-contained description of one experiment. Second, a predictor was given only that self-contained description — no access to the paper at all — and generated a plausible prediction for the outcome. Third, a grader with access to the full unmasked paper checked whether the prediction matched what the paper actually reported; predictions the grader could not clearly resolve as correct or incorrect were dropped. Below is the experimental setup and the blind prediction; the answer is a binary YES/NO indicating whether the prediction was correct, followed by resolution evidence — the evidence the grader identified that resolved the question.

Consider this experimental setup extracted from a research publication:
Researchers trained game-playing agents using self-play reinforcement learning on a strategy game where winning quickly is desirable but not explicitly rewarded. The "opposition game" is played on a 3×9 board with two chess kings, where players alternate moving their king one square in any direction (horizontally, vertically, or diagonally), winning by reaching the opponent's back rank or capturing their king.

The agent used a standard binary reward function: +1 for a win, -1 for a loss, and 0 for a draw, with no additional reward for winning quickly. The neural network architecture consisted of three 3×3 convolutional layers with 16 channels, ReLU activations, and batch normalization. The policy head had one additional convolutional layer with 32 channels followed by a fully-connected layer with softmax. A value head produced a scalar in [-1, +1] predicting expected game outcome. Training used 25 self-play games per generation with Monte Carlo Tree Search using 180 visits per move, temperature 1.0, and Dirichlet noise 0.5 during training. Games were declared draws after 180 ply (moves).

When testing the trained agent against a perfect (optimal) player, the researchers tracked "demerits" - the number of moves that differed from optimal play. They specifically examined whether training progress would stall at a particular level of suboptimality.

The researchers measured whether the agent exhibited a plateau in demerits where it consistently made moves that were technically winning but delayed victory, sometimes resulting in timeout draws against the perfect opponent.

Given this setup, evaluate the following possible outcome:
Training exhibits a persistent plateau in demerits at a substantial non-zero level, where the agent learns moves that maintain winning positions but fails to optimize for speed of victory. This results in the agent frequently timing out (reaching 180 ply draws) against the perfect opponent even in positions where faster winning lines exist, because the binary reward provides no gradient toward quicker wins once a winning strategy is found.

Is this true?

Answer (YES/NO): NO